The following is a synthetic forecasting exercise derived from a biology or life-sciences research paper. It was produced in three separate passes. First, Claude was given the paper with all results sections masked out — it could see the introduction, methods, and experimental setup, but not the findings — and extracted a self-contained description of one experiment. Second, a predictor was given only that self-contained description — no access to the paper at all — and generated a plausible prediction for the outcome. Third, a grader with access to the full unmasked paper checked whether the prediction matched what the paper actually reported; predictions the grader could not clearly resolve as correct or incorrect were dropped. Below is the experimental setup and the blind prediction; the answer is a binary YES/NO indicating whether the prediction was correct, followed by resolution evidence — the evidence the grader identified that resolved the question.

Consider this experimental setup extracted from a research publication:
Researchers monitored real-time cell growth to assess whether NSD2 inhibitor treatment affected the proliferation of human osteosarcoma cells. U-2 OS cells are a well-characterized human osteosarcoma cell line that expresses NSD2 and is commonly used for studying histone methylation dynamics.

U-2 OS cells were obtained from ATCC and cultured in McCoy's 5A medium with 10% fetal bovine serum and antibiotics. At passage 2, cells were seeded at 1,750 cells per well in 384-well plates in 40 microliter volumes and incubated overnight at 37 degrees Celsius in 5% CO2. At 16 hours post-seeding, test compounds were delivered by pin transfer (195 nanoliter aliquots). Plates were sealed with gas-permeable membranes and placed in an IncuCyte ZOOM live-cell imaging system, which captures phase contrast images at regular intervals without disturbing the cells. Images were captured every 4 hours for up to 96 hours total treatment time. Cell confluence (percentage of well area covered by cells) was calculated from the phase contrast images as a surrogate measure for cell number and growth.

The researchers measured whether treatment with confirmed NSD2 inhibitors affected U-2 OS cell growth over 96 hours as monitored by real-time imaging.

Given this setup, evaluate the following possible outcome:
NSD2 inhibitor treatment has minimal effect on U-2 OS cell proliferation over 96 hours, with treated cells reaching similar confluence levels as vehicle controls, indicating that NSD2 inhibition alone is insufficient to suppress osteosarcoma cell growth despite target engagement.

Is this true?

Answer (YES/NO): YES